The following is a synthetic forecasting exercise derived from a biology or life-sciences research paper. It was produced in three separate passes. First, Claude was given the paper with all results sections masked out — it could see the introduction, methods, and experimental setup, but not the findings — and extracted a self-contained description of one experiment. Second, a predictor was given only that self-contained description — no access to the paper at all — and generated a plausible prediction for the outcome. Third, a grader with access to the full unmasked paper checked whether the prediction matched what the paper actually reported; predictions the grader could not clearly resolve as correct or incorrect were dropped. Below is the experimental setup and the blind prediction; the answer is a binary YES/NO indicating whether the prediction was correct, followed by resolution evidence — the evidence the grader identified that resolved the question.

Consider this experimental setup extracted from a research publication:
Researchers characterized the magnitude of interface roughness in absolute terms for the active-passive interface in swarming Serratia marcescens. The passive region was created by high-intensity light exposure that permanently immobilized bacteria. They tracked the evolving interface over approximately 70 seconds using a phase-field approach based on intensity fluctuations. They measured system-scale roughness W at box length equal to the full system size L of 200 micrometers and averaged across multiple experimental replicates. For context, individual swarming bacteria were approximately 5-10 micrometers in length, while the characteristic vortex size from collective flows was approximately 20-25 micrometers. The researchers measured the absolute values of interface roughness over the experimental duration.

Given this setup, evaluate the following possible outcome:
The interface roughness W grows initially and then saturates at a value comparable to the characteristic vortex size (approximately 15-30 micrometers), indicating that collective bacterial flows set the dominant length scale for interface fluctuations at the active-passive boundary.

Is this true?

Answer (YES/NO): NO